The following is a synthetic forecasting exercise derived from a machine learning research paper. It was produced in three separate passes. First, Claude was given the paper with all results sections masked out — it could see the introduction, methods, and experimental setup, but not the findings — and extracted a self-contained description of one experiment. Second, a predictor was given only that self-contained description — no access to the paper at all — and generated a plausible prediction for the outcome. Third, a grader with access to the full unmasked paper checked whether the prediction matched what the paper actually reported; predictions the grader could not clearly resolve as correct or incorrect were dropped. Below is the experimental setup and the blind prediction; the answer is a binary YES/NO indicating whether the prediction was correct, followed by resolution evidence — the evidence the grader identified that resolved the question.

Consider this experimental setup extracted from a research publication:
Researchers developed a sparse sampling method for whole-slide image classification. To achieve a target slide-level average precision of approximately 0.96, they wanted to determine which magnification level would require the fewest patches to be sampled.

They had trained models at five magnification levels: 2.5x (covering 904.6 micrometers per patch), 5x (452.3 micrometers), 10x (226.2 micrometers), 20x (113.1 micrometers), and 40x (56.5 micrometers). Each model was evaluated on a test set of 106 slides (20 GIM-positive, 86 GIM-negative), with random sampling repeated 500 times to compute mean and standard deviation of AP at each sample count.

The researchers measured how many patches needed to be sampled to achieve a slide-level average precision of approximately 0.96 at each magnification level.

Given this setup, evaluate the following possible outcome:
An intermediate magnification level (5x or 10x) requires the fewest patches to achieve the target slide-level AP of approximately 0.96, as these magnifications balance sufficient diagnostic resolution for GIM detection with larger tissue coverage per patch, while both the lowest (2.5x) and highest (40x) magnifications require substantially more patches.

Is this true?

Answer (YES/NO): YES